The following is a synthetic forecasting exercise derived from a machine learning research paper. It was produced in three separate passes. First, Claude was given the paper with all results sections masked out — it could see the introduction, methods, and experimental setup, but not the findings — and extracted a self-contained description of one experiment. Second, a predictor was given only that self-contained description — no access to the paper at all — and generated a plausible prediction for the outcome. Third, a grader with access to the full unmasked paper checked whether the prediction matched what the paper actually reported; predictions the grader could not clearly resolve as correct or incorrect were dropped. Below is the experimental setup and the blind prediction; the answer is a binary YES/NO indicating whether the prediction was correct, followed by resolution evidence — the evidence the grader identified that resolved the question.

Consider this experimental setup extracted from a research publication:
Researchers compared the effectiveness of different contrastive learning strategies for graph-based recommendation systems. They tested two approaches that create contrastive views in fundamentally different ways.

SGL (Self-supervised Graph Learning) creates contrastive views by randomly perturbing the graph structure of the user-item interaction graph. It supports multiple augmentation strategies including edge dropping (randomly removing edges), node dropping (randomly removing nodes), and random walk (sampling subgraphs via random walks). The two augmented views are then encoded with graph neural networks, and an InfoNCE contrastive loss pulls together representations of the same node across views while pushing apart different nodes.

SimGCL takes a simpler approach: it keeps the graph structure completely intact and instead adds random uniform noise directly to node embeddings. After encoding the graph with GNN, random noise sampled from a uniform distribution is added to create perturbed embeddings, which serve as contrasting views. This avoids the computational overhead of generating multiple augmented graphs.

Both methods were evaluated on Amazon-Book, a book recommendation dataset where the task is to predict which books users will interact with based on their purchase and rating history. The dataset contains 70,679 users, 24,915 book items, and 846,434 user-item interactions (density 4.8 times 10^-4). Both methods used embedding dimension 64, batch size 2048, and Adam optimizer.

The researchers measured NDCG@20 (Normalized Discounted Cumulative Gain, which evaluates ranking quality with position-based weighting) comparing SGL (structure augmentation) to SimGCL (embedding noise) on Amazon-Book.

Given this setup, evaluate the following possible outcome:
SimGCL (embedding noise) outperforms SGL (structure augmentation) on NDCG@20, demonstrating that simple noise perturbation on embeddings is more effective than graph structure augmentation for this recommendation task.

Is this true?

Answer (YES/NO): YES